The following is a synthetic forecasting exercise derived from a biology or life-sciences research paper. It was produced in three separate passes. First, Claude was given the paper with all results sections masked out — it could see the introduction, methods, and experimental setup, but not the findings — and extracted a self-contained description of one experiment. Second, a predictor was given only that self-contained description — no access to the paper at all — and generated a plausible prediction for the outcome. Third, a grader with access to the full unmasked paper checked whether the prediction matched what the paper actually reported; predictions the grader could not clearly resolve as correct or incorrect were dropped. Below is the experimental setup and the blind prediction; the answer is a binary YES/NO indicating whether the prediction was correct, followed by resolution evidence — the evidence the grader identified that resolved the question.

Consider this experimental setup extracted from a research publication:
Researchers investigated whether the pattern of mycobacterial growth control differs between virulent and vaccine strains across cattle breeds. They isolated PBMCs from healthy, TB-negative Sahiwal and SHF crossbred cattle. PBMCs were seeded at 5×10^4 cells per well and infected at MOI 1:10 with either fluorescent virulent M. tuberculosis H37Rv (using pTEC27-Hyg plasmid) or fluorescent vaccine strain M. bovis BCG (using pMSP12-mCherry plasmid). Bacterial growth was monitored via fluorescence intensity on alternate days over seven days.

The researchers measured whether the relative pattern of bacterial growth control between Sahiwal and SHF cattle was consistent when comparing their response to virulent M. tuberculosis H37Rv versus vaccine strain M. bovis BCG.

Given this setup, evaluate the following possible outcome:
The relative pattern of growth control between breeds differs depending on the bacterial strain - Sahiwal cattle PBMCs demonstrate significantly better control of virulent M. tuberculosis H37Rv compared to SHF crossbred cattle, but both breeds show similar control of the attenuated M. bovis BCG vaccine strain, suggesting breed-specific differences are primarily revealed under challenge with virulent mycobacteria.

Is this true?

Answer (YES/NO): NO